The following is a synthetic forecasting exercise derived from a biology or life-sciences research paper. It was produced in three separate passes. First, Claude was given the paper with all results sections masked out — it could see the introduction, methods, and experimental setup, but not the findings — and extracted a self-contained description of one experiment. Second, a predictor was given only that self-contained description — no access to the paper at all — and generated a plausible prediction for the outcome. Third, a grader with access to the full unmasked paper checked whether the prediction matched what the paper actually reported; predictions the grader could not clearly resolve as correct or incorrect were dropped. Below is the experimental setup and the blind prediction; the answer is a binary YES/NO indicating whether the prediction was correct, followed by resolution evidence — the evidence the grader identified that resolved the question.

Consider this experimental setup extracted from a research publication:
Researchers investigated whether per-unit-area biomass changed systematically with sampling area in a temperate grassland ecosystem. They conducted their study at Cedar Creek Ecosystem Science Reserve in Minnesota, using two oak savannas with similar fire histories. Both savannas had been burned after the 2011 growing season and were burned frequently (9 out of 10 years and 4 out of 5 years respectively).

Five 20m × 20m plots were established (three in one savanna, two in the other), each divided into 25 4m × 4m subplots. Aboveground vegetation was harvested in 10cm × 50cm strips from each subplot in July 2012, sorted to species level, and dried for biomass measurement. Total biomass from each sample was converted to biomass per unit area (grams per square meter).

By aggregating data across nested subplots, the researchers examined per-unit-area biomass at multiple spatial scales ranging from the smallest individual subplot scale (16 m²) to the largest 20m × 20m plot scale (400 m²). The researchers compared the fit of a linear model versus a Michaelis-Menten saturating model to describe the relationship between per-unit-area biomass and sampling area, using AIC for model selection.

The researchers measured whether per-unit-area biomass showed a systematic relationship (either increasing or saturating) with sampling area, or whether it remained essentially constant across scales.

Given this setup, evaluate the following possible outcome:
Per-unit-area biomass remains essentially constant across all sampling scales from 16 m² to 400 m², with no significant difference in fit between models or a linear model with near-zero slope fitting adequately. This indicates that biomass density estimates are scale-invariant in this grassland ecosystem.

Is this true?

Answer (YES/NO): YES